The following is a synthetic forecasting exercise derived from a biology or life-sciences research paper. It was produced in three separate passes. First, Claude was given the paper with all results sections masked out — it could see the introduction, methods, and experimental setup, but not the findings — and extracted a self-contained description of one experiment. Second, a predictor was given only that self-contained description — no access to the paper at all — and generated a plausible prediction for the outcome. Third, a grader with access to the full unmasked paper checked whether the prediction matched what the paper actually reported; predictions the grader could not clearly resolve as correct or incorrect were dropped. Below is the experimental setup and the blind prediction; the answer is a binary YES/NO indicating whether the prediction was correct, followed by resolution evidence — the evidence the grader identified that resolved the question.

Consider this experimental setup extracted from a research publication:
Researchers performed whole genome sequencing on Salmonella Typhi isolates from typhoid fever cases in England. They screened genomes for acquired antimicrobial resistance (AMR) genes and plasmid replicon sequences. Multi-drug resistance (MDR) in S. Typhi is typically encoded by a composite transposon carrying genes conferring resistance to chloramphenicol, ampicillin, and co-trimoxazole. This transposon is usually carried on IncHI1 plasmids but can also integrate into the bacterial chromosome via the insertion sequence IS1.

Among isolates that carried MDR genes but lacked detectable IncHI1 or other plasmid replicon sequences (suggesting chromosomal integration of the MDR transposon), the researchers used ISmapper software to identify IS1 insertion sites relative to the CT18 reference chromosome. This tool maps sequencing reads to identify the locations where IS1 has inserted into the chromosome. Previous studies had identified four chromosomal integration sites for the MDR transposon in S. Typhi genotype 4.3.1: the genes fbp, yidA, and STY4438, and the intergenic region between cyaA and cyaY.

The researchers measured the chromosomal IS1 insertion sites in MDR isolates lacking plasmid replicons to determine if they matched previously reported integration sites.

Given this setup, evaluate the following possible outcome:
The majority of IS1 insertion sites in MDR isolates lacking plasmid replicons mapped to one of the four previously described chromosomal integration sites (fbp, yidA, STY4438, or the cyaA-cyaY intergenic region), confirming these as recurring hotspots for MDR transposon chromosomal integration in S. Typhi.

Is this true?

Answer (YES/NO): YES